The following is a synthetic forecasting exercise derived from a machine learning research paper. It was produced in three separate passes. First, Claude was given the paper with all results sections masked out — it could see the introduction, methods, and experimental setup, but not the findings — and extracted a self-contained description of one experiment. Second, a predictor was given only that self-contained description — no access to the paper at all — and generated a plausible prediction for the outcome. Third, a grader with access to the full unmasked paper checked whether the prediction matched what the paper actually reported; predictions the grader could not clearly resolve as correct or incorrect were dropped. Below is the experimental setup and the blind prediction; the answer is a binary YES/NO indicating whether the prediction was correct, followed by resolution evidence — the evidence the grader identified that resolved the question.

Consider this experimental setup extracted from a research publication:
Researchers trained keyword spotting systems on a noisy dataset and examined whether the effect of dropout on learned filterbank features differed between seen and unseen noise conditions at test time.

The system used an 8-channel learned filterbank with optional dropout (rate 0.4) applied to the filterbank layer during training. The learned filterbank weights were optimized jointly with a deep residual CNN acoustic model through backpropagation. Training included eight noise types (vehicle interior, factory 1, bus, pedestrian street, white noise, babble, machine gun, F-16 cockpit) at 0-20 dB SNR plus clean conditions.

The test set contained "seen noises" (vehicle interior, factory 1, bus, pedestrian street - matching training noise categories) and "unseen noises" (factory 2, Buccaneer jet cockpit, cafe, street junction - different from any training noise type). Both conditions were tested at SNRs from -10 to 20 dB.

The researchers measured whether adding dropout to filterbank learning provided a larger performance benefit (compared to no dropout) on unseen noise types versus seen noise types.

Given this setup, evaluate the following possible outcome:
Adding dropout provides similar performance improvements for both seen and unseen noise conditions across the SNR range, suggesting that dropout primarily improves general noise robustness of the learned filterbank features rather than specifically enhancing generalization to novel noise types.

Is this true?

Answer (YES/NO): NO